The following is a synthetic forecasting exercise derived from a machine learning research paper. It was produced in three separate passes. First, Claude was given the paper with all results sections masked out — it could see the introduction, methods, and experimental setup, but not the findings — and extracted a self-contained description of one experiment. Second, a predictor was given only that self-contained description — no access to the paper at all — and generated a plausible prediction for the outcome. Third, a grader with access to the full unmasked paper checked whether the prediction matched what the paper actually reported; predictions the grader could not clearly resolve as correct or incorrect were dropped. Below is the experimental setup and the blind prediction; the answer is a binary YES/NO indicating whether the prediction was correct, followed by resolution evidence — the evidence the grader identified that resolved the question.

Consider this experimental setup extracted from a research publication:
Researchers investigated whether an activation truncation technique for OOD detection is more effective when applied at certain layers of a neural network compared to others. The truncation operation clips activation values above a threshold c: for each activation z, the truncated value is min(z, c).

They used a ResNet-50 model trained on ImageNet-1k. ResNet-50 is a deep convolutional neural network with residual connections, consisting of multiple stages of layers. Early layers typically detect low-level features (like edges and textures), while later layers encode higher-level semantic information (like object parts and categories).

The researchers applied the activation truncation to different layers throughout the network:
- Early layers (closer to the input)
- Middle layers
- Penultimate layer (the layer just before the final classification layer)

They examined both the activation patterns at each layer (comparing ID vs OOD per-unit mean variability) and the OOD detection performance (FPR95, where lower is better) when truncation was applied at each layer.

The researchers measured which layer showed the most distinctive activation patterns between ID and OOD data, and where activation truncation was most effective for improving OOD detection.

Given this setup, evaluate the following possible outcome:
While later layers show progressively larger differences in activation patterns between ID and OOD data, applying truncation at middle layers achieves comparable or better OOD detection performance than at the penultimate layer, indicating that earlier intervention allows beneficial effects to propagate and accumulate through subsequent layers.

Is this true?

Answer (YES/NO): NO